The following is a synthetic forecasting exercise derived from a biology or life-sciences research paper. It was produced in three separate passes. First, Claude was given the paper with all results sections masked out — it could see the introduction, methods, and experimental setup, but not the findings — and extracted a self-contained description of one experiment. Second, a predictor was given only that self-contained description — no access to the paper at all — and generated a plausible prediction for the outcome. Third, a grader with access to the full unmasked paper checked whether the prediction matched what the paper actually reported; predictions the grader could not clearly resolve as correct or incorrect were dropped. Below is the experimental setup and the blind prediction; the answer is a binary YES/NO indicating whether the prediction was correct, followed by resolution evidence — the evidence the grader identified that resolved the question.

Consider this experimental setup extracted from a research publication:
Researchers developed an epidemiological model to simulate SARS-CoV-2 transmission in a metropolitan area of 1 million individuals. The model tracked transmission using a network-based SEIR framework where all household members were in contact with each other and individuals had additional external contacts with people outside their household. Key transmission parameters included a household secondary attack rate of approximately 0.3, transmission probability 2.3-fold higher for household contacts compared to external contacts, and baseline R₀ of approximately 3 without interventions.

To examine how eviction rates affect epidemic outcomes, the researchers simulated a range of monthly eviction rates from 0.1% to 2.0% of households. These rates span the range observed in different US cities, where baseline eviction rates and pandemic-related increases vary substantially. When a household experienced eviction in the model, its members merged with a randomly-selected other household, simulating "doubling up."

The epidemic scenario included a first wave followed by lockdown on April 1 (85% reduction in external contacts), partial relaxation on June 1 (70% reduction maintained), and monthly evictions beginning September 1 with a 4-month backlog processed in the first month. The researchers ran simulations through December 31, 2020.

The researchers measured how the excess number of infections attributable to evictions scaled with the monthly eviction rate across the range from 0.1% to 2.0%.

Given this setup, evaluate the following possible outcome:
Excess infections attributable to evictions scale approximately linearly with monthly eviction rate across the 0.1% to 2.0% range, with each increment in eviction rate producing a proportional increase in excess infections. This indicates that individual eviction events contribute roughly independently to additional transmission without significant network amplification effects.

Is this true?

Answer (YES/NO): NO